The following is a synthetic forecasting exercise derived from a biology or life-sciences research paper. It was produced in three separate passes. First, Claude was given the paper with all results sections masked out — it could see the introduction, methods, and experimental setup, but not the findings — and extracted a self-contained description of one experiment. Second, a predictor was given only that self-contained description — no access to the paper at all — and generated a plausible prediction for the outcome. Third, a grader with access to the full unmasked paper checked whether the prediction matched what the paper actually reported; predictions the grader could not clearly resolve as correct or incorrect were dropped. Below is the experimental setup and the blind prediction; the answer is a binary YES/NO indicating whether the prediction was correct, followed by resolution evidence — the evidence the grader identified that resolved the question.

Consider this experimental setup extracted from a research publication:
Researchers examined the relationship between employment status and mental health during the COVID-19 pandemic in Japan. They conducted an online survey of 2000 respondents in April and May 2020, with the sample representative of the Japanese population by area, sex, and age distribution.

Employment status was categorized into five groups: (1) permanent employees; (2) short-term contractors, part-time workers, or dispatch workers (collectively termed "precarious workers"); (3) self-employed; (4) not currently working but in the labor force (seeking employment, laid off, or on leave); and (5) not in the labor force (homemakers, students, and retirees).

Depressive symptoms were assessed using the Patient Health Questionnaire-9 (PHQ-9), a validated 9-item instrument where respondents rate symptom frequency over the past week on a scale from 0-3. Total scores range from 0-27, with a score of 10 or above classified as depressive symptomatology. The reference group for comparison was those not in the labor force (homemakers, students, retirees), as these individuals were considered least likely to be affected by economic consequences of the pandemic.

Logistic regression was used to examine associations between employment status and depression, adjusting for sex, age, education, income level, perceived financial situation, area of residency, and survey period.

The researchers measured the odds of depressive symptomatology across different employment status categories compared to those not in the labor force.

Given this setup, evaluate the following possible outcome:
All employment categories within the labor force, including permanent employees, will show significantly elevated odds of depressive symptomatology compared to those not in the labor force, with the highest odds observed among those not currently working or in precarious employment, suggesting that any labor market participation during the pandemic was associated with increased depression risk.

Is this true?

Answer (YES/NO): NO